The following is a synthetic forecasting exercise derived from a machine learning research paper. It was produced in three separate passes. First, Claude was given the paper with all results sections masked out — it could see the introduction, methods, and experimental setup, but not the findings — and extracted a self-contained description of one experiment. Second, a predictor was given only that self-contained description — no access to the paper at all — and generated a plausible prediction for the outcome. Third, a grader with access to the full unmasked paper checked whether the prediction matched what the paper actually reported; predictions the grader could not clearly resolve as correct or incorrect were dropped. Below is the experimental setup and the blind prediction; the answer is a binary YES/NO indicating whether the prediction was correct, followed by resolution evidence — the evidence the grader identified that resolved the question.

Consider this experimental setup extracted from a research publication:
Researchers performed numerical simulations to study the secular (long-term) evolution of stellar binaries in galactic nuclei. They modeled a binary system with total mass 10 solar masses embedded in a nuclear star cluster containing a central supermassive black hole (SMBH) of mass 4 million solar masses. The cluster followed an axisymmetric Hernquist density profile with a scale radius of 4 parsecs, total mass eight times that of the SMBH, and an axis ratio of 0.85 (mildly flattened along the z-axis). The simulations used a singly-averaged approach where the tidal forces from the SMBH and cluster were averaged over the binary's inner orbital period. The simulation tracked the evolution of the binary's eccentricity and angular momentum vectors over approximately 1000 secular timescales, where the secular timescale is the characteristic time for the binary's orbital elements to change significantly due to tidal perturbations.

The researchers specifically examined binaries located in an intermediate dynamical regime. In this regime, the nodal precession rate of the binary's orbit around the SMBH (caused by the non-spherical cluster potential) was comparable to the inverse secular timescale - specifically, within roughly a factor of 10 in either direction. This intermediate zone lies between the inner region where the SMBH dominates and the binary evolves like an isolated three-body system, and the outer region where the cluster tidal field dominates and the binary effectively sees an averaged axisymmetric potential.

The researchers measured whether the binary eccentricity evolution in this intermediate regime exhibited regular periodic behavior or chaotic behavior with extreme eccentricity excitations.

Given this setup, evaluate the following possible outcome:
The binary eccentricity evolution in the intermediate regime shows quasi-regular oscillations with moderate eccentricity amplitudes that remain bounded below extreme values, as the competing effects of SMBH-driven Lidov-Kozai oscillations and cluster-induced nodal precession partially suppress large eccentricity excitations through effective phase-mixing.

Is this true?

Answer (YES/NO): NO